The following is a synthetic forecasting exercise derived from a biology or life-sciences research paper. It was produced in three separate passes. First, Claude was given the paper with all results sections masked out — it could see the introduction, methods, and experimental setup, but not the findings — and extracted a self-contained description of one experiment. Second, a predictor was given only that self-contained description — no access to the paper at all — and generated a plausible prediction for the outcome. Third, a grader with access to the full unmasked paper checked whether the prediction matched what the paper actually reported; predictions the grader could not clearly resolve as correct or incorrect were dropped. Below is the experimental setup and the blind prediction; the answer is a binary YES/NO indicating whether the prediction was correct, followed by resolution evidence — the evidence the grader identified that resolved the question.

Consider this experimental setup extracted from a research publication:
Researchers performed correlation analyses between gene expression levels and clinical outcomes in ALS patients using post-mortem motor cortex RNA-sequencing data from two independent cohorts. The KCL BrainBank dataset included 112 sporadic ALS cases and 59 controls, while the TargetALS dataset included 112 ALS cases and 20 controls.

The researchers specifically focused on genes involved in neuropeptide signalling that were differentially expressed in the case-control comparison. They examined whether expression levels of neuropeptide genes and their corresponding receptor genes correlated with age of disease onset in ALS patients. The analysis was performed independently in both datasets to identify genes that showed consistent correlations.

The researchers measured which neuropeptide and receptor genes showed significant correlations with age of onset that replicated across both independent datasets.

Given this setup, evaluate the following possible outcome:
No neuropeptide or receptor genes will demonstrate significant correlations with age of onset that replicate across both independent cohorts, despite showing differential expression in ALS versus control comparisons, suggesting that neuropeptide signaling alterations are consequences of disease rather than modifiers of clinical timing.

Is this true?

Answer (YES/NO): NO